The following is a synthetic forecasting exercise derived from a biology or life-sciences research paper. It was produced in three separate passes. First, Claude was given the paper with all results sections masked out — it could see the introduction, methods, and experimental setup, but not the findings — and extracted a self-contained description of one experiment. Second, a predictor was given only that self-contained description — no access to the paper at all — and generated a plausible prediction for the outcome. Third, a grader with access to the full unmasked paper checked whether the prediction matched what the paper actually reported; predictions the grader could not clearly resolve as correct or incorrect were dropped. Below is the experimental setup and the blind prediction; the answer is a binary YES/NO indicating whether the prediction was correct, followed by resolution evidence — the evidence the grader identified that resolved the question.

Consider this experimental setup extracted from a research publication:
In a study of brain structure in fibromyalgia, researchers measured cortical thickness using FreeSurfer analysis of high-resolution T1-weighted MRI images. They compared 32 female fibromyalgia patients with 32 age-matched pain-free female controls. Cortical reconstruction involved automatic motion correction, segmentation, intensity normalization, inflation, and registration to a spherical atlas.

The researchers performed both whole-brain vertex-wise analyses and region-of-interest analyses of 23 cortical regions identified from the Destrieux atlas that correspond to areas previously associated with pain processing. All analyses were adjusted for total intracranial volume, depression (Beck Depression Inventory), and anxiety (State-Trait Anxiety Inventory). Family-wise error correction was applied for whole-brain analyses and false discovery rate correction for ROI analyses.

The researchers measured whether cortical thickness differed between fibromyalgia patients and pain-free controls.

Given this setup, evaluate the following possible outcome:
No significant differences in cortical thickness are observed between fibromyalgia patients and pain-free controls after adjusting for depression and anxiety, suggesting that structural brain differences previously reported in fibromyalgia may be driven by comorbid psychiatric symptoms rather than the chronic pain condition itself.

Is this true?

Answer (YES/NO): YES